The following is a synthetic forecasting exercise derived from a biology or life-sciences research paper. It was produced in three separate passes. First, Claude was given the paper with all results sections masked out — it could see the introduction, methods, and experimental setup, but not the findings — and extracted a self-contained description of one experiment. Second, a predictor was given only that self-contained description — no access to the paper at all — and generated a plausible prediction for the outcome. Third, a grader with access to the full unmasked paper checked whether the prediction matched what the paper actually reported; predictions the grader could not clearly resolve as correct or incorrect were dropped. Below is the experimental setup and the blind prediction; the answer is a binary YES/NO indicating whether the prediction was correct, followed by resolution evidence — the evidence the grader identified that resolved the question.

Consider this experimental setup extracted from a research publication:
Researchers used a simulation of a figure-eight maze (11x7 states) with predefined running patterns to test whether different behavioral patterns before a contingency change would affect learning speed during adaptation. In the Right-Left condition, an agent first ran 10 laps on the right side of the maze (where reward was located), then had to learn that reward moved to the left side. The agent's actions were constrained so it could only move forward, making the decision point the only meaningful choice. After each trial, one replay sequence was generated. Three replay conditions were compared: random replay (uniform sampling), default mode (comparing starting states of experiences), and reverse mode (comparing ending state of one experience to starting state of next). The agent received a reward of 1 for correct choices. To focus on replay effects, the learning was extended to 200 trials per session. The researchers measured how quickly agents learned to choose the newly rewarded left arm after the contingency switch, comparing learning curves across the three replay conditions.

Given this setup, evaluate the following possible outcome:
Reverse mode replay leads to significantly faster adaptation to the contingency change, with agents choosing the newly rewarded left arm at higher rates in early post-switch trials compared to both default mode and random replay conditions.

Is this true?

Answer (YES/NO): NO